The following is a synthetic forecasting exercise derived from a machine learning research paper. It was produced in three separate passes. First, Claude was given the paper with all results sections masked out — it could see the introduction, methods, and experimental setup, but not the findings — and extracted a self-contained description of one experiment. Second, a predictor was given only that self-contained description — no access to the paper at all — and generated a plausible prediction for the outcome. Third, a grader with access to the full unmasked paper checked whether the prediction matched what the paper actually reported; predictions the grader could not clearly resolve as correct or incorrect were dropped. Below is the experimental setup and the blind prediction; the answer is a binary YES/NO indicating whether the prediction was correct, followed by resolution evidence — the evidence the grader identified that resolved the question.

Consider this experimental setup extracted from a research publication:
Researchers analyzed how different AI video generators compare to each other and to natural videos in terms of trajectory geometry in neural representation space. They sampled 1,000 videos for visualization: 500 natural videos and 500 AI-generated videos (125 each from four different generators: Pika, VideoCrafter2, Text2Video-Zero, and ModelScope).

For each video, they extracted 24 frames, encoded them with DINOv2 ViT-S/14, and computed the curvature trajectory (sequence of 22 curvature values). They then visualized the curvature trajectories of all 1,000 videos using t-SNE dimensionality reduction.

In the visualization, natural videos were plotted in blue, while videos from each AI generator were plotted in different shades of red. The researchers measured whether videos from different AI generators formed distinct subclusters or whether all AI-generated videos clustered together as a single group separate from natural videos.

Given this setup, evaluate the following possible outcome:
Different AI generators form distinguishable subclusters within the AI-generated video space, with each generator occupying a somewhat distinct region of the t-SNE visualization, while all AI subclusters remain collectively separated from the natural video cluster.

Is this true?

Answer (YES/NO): YES